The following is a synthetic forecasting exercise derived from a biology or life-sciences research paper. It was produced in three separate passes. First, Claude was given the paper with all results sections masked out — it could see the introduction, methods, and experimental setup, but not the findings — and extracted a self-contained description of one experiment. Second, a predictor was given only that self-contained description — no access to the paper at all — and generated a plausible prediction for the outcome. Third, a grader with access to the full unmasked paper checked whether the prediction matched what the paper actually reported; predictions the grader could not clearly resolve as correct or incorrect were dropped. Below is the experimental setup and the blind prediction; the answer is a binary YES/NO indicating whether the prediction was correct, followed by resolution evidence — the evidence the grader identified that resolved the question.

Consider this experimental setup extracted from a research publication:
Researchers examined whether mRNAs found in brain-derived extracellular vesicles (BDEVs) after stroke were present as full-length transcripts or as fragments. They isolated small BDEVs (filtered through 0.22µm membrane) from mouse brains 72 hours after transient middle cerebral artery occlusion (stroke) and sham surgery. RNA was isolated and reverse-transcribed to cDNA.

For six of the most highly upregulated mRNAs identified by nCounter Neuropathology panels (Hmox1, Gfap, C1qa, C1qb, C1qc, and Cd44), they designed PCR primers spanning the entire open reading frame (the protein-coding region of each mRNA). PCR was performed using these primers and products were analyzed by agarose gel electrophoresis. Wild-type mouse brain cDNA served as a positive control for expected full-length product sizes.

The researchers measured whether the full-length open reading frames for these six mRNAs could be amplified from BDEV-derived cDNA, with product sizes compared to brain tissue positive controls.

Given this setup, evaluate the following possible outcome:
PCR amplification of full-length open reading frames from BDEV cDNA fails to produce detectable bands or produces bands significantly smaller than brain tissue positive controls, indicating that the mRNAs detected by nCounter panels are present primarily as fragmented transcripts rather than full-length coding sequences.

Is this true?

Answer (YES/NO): NO